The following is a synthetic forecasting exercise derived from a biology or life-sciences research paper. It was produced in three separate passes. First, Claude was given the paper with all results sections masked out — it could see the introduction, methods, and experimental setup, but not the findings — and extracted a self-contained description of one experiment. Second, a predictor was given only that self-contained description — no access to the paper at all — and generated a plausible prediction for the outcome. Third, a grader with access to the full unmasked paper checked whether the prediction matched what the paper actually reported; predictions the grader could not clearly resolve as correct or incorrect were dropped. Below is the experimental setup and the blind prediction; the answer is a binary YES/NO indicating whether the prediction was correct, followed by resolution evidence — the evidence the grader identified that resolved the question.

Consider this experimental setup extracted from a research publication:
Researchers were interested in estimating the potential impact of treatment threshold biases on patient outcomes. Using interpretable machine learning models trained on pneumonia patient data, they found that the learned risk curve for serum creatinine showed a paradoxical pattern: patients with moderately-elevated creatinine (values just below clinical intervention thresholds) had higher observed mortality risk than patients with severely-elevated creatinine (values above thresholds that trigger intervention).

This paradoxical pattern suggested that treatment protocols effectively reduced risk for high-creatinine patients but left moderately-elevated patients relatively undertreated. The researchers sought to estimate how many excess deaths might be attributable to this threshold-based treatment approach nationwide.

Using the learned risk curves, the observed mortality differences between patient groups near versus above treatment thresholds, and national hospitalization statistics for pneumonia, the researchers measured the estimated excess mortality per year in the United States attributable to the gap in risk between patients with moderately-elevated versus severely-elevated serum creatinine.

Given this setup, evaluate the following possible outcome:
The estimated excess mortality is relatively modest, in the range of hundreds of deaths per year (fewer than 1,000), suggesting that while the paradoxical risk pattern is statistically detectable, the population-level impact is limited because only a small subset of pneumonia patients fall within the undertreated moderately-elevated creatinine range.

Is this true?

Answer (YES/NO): NO